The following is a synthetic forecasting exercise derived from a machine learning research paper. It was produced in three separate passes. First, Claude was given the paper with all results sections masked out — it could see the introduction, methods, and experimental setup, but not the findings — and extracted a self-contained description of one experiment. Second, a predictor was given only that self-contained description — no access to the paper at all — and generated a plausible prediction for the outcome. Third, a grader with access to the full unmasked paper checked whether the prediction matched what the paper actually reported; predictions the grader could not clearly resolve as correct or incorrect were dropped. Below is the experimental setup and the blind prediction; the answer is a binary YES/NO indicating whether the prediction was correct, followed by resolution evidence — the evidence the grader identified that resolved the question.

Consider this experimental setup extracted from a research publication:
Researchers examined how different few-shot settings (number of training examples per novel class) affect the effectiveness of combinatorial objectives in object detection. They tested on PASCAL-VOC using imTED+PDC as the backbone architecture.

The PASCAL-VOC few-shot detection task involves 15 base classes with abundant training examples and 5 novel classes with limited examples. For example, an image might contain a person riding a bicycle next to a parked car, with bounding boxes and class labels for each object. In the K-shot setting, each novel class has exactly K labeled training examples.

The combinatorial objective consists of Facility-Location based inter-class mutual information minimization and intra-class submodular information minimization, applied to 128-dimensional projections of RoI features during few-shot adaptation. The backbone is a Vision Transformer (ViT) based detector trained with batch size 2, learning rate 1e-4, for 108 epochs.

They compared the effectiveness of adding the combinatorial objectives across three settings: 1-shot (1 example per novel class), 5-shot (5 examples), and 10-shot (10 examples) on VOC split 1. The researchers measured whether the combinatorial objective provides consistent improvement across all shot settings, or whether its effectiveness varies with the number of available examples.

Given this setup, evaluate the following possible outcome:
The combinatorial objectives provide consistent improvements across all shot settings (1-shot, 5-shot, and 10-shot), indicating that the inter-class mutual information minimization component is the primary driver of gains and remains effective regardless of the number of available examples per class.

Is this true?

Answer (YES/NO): NO